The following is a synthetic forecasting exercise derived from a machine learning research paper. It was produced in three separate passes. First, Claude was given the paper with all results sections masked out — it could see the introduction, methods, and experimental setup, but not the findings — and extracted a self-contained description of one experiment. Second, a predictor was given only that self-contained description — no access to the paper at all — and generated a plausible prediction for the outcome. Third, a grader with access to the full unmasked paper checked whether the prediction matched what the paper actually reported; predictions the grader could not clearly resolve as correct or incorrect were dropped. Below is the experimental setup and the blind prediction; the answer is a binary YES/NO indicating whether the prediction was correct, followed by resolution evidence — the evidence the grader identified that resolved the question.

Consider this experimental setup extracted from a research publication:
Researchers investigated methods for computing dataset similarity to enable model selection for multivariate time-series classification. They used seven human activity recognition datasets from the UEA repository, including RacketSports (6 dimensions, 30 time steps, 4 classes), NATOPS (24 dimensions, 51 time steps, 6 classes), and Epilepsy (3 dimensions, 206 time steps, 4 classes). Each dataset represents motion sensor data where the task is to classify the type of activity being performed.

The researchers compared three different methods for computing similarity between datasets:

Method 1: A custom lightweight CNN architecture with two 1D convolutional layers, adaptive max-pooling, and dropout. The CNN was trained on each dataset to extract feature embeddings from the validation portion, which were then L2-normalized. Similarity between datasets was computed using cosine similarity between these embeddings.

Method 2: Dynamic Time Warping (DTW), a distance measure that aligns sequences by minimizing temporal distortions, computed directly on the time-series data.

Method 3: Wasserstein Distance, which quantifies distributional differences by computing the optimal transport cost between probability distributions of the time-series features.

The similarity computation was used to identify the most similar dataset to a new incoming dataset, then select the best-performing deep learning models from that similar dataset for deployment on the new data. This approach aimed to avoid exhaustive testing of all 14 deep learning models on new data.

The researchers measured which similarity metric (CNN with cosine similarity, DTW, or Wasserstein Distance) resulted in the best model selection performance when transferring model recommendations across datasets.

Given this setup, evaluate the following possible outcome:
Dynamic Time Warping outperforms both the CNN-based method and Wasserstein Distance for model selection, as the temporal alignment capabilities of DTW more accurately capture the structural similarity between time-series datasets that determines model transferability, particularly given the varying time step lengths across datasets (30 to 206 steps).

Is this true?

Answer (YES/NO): NO